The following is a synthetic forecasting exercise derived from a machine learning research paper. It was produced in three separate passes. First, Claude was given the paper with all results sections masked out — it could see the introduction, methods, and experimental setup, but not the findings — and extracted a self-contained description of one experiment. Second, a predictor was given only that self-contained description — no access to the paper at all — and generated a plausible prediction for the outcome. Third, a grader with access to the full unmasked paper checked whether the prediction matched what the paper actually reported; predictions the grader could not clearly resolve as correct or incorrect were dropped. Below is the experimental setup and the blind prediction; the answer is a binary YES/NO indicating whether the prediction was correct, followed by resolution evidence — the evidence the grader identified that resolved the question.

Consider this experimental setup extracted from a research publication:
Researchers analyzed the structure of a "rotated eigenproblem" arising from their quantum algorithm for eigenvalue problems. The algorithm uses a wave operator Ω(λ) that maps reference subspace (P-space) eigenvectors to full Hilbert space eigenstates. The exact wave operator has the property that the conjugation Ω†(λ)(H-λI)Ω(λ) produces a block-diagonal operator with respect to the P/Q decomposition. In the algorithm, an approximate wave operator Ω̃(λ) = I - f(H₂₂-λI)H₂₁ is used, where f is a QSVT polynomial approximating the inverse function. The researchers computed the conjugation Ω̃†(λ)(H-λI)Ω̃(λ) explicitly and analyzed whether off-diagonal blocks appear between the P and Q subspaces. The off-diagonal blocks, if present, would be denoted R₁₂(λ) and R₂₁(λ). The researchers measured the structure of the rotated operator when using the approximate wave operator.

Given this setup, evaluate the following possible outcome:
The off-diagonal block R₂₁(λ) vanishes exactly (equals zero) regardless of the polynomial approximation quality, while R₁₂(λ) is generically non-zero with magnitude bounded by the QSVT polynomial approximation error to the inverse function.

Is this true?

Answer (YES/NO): NO